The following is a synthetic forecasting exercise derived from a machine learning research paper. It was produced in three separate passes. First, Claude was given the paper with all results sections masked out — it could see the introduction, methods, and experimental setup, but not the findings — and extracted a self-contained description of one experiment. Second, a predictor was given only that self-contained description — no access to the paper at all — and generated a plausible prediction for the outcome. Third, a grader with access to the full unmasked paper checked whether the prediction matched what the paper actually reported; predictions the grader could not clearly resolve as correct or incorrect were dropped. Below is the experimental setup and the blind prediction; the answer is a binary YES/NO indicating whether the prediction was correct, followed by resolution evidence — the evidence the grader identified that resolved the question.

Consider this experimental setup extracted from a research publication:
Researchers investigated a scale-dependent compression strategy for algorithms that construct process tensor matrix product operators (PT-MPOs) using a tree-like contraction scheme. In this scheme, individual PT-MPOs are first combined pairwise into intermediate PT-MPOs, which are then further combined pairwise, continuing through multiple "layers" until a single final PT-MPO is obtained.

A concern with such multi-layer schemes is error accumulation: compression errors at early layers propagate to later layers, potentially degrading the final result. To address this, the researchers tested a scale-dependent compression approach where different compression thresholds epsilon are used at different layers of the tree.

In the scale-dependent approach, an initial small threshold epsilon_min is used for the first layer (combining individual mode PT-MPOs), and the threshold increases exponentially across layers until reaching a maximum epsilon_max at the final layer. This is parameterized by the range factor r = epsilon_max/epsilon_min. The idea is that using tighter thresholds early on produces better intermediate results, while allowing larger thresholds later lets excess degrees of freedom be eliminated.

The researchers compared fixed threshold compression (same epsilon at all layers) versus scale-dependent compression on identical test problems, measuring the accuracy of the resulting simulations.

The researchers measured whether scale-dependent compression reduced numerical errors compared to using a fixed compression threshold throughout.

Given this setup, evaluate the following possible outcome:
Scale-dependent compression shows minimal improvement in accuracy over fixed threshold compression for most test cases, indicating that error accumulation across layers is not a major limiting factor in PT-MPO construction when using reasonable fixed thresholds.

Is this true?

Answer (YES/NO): NO